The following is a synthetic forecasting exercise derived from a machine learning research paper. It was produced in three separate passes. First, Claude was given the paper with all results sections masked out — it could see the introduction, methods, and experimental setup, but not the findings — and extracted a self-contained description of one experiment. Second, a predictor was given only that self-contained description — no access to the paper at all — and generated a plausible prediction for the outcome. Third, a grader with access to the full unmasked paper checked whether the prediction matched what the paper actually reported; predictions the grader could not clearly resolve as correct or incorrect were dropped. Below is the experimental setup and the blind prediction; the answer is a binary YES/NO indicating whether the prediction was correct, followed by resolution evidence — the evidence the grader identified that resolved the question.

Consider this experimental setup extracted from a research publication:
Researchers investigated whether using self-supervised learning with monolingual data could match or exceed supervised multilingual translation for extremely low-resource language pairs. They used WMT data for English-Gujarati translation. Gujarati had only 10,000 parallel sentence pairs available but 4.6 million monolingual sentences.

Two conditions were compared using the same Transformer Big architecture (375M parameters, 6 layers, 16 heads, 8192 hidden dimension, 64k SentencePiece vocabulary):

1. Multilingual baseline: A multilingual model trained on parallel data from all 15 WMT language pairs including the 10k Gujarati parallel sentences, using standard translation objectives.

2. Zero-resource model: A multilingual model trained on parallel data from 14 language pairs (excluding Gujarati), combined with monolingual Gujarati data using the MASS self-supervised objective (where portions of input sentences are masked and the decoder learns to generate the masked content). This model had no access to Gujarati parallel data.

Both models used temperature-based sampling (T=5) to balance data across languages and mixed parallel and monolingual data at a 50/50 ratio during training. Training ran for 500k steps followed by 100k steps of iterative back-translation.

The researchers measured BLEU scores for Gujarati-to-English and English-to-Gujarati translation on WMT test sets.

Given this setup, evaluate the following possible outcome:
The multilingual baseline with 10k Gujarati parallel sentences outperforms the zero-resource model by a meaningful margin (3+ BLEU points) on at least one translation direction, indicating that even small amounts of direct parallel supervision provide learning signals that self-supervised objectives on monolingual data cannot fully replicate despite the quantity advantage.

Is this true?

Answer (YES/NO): NO